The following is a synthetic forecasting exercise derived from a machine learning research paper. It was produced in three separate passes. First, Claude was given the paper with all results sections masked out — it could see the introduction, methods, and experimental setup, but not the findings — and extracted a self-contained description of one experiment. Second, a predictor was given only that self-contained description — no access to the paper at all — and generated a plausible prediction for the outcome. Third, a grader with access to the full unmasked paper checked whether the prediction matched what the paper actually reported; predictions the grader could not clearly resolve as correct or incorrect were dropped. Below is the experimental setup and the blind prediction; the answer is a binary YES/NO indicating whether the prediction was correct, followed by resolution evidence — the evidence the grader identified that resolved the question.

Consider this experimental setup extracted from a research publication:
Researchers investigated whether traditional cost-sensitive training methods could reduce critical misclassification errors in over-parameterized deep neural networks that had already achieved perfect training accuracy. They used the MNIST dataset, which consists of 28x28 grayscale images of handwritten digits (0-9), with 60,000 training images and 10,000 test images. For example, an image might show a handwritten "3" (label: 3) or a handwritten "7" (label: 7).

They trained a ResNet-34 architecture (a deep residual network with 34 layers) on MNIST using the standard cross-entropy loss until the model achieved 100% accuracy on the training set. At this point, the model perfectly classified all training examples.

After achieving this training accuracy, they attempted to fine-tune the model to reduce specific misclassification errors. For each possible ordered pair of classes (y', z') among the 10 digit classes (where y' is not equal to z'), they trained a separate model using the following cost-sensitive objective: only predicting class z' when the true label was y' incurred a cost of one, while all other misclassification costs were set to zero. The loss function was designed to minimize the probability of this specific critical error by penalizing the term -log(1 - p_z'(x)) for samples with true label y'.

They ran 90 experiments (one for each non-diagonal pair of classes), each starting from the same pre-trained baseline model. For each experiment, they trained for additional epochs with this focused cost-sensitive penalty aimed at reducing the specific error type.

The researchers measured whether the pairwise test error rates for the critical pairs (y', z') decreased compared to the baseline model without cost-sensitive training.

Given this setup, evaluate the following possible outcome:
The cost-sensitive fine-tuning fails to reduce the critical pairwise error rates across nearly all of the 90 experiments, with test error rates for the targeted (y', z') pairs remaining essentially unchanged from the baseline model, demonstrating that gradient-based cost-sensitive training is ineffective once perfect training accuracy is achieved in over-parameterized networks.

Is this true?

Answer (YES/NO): YES